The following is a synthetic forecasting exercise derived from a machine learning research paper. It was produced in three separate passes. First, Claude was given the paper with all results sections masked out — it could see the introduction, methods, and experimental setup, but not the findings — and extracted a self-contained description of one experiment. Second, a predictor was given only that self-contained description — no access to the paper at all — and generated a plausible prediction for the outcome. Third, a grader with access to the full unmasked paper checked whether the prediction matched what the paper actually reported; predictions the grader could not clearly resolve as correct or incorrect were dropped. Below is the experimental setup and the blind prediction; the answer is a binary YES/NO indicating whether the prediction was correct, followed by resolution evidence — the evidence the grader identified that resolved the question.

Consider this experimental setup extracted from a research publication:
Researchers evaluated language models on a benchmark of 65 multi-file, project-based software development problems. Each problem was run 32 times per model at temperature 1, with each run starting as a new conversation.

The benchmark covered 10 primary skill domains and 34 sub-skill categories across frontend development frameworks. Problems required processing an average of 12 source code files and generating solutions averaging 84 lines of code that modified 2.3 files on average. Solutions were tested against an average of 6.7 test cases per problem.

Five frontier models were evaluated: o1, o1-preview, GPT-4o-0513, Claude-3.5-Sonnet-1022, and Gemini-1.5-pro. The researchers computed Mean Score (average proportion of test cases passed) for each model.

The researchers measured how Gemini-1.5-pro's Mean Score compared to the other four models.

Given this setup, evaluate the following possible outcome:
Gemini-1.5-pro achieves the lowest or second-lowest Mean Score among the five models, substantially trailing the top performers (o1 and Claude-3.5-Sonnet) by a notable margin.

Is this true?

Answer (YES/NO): YES